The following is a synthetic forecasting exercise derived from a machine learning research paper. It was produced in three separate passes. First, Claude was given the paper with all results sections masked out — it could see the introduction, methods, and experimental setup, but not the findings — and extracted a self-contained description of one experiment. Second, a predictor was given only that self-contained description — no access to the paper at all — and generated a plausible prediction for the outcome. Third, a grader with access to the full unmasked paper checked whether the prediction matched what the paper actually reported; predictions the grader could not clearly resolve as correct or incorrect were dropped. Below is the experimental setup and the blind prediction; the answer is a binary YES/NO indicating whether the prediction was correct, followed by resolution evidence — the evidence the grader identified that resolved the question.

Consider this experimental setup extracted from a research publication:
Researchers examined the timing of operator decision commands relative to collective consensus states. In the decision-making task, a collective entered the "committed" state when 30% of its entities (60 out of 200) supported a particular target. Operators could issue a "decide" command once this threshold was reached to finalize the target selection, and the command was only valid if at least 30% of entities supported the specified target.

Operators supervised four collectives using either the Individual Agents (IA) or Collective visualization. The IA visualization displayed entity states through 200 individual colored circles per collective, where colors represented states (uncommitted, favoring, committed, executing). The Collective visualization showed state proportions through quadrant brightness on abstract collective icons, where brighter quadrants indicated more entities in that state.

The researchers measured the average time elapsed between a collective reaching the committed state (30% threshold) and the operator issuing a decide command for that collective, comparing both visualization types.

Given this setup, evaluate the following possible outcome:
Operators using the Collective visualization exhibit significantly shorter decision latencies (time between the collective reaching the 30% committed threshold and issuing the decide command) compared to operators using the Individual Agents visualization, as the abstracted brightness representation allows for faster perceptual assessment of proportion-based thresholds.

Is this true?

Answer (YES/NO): NO